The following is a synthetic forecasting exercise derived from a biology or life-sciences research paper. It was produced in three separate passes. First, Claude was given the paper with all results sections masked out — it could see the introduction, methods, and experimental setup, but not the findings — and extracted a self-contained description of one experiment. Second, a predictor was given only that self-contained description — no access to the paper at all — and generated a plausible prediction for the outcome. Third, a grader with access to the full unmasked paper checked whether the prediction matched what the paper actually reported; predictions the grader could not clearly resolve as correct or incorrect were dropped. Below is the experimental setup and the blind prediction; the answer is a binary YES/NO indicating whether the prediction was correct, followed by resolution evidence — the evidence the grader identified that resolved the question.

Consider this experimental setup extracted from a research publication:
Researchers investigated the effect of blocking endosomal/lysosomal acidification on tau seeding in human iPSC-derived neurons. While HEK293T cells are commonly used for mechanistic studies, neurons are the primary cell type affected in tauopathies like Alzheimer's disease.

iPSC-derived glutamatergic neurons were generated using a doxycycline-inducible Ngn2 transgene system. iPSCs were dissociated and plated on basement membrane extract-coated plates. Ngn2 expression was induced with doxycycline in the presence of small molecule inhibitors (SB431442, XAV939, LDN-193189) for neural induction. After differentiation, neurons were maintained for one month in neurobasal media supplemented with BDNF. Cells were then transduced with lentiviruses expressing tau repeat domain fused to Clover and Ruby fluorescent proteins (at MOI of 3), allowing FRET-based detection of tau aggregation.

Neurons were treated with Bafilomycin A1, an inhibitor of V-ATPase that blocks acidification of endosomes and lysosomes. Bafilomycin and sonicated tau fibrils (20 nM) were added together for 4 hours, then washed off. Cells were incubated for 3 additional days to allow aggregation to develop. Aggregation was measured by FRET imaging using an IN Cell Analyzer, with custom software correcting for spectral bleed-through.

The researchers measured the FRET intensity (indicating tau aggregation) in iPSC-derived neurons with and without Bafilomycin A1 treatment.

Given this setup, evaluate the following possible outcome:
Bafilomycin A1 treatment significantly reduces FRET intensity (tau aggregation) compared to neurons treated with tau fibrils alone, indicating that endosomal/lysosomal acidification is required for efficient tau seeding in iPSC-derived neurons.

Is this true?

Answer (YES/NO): NO